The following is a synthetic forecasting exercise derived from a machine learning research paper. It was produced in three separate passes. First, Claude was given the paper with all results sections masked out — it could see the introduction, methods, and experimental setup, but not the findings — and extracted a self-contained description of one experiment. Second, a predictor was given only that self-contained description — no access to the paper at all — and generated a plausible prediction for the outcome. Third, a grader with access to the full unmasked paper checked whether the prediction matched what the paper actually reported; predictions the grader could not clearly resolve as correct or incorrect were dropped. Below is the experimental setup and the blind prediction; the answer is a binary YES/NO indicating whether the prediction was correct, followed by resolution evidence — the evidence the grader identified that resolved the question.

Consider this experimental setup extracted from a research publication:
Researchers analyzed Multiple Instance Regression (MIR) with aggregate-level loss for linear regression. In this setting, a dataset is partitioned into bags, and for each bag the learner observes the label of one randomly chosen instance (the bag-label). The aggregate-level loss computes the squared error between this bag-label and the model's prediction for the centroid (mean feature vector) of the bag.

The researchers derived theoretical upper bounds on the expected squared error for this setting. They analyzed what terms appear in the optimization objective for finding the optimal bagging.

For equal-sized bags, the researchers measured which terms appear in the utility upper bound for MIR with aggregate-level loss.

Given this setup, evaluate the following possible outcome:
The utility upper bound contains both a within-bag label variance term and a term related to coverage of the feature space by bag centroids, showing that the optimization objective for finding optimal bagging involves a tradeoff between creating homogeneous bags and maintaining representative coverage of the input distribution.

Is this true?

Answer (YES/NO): NO